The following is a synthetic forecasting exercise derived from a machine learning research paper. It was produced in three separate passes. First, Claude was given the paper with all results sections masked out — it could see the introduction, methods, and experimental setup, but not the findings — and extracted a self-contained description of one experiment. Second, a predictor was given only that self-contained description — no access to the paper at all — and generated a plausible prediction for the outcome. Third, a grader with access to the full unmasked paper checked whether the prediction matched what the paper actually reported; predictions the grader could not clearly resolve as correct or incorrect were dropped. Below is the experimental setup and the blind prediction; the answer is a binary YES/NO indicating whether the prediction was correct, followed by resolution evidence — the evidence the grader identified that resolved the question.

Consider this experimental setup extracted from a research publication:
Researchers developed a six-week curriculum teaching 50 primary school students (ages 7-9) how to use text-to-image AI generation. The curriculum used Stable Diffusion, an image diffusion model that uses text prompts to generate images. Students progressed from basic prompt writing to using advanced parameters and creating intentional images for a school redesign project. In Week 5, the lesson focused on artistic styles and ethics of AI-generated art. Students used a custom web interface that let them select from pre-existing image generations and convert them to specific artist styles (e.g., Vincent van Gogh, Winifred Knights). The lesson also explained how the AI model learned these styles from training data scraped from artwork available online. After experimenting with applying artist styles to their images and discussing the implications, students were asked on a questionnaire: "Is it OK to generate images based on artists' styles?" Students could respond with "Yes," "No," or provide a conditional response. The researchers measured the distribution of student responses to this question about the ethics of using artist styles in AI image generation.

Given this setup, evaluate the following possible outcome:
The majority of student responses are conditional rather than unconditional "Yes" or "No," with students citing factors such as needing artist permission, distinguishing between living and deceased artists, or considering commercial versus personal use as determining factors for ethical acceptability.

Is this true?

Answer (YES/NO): NO